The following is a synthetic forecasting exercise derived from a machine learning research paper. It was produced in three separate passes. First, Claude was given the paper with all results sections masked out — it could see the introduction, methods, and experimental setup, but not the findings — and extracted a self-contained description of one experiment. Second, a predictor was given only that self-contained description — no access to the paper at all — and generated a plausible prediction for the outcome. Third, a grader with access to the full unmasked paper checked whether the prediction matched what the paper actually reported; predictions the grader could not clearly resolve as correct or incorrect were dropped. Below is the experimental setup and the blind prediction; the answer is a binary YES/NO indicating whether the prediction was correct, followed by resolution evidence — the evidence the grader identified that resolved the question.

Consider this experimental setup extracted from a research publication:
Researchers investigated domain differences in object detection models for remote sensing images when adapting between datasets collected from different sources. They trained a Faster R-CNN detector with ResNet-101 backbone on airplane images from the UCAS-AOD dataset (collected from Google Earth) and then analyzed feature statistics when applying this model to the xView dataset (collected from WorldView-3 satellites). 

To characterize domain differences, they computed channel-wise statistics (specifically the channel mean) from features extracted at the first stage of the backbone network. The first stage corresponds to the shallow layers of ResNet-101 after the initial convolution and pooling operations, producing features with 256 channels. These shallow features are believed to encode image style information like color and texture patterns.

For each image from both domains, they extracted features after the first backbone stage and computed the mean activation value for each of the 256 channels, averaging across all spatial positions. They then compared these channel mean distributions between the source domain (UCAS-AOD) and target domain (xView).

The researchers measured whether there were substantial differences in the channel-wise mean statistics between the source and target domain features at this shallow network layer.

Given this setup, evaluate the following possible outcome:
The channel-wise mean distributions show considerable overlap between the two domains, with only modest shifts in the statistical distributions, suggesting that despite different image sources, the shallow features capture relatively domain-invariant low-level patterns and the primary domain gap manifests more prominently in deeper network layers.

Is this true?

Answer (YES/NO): NO